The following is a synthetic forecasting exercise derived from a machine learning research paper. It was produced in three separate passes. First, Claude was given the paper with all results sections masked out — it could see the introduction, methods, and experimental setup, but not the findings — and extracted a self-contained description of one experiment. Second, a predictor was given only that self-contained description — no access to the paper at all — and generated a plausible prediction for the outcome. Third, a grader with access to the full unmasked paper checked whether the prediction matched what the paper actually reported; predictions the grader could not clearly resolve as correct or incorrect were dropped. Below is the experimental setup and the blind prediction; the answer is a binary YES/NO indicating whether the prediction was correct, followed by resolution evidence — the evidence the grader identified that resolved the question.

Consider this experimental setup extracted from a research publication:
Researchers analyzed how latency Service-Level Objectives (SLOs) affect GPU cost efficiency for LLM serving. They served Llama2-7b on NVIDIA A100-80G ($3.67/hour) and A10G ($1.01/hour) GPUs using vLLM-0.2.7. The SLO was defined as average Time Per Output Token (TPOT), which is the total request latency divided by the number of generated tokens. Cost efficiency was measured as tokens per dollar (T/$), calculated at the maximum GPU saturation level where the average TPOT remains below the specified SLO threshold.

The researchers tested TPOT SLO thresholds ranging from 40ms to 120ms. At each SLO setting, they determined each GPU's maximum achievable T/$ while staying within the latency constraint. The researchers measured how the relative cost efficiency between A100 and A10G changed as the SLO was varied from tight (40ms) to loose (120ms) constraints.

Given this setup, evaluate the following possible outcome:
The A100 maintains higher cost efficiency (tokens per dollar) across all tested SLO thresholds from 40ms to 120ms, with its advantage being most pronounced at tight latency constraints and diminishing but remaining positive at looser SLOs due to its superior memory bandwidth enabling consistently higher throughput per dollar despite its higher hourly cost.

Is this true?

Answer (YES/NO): NO